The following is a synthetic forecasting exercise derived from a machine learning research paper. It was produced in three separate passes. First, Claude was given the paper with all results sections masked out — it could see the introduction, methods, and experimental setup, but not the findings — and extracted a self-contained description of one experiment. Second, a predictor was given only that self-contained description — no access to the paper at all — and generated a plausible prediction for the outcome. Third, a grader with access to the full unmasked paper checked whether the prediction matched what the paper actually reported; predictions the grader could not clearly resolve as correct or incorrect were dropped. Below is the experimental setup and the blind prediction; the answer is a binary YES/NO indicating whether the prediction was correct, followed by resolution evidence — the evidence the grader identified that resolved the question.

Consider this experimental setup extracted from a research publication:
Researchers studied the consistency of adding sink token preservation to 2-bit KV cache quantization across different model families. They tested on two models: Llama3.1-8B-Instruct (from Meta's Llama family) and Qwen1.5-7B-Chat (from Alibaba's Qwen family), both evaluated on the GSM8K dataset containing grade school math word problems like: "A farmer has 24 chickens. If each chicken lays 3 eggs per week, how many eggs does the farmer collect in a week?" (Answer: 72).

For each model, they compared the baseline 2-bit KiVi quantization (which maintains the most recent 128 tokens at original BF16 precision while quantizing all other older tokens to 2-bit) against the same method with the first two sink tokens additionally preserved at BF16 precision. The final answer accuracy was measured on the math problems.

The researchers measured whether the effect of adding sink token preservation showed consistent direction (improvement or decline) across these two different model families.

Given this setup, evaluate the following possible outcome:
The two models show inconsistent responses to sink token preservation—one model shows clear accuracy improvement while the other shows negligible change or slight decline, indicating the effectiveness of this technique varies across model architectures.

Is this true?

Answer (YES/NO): NO